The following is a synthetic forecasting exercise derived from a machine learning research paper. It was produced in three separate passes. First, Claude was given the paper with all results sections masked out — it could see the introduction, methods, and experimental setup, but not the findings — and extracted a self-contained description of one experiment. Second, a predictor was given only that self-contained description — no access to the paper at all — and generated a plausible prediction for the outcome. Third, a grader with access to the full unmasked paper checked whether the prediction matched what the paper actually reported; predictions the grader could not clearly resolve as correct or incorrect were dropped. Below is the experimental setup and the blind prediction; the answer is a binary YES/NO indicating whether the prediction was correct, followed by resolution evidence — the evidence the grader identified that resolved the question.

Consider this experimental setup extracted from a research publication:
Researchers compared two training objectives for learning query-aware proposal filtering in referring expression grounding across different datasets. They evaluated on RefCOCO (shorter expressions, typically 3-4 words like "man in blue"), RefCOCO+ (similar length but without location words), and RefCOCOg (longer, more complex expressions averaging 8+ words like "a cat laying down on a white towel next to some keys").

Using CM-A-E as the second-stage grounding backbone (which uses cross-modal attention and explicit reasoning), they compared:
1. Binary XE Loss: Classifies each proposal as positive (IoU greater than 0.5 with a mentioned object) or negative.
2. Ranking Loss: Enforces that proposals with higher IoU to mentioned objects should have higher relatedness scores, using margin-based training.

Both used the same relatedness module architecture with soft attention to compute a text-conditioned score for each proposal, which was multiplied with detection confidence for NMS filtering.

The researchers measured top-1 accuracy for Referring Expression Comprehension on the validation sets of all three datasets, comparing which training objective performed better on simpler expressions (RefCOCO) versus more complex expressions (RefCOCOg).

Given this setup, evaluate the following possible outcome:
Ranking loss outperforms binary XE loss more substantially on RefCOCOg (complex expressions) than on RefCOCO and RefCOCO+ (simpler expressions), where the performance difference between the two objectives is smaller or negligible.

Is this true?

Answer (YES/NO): NO